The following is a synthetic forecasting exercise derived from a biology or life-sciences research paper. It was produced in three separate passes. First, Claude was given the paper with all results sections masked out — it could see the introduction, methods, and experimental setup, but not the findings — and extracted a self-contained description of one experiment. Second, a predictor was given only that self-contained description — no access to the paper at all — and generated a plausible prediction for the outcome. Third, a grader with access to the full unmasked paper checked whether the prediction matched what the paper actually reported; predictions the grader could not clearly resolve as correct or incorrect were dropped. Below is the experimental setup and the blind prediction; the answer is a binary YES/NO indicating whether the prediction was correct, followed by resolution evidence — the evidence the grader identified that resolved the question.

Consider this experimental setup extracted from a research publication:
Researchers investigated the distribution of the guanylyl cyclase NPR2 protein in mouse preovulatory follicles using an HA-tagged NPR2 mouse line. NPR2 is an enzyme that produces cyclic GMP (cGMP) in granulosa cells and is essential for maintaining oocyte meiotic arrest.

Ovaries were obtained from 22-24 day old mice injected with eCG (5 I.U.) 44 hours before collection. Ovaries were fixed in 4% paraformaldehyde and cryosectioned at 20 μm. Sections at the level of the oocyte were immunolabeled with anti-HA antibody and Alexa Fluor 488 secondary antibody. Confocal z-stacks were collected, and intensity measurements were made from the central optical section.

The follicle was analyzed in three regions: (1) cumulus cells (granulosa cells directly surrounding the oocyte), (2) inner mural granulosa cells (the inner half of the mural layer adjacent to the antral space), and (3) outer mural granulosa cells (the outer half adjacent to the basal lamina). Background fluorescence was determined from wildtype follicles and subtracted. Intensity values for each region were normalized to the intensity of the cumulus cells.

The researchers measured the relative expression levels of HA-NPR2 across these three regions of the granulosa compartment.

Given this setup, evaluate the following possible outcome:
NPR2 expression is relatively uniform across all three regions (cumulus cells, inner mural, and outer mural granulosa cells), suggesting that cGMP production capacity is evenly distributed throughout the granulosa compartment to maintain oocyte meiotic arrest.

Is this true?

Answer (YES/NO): NO